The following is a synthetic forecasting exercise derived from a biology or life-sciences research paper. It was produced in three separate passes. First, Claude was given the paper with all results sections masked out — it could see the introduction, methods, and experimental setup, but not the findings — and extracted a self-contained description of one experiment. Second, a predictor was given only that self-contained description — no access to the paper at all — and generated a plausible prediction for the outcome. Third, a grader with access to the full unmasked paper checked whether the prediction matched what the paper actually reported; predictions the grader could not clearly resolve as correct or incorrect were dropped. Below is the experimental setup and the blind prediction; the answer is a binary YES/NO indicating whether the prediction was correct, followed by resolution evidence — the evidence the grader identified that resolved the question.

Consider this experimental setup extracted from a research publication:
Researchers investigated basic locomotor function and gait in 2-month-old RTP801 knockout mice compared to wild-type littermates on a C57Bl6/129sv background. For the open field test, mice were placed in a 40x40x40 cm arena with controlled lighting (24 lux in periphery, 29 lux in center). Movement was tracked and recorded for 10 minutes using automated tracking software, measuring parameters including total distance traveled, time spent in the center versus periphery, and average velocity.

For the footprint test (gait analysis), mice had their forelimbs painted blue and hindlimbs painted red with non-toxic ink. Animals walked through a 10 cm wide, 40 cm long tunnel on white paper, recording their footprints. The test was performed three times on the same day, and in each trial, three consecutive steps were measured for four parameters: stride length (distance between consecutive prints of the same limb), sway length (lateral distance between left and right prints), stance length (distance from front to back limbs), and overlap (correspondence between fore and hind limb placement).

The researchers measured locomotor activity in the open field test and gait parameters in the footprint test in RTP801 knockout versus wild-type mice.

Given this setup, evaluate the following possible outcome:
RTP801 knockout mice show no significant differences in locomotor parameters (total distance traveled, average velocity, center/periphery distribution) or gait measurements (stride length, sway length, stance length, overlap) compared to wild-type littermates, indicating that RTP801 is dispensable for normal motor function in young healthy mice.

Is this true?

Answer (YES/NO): NO